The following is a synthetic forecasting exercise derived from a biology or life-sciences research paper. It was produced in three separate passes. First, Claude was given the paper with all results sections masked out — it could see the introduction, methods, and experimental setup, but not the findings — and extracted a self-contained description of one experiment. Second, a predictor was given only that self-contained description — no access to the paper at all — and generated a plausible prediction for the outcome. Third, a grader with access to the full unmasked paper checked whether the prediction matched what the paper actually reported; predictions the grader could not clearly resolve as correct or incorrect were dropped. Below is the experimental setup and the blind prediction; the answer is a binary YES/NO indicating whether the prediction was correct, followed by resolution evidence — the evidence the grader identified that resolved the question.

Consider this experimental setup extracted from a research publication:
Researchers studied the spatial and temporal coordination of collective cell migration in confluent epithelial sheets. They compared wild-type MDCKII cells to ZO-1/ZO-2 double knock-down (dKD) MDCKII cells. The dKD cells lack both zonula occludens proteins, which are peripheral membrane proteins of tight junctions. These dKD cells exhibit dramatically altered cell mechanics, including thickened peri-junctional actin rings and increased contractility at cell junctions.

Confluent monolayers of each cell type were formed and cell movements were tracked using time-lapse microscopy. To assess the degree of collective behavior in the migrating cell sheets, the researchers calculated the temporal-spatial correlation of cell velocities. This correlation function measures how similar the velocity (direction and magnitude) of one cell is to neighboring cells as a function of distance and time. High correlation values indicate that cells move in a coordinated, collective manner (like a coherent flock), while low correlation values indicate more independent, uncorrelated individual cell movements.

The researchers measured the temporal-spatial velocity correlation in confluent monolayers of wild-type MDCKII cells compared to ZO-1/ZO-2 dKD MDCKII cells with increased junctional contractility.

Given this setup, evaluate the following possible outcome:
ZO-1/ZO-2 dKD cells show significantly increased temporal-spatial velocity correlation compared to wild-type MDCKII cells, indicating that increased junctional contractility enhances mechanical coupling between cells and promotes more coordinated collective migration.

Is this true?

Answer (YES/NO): NO